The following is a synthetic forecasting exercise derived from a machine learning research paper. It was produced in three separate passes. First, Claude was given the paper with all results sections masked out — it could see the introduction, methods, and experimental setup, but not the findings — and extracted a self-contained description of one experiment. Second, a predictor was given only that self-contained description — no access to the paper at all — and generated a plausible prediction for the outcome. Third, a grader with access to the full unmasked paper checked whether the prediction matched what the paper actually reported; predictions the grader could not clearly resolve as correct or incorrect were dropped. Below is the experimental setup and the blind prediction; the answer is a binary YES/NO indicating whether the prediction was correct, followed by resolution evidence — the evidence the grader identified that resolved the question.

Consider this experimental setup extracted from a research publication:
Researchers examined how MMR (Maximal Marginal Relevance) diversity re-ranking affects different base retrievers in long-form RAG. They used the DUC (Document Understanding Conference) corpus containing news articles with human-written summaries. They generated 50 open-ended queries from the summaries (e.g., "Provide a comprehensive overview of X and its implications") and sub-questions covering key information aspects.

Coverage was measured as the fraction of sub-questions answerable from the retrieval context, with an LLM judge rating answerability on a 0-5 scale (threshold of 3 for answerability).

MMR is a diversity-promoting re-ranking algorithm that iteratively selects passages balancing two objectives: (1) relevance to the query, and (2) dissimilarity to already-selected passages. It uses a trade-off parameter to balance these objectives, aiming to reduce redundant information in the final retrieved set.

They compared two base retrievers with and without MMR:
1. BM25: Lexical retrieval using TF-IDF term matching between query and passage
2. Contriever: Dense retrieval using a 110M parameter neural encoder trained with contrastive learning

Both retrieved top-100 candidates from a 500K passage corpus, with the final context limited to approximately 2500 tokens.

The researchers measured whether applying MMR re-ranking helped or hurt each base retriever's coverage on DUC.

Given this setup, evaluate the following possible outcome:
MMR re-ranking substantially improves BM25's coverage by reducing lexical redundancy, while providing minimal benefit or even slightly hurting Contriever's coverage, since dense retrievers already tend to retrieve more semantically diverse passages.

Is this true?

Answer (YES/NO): NO